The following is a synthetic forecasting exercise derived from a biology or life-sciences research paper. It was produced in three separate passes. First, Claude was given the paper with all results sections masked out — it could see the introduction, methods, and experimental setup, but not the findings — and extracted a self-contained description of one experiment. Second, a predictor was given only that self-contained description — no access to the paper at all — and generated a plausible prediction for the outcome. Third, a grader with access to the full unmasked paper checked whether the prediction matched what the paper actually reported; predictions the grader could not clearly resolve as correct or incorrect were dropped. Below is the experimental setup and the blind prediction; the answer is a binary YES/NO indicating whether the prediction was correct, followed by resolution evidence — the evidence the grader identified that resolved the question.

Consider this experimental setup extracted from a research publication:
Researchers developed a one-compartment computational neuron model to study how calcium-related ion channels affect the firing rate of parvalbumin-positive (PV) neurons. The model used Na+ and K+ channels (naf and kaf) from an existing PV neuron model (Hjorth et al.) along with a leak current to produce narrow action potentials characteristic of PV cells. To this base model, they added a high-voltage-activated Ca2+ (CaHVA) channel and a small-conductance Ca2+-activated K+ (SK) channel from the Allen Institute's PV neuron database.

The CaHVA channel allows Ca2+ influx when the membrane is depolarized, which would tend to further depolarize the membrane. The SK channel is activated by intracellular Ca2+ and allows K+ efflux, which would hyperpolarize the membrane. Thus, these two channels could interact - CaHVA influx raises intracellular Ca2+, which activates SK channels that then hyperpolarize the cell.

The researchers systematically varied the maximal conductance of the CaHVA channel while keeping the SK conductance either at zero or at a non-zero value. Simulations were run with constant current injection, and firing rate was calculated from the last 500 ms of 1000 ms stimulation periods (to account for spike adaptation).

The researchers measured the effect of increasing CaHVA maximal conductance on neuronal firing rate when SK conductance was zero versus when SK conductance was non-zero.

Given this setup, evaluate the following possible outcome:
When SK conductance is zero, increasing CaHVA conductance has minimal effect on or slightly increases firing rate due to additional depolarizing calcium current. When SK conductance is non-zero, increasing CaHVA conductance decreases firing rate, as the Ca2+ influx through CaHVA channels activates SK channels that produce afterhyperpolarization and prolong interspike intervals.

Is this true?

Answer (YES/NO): YES